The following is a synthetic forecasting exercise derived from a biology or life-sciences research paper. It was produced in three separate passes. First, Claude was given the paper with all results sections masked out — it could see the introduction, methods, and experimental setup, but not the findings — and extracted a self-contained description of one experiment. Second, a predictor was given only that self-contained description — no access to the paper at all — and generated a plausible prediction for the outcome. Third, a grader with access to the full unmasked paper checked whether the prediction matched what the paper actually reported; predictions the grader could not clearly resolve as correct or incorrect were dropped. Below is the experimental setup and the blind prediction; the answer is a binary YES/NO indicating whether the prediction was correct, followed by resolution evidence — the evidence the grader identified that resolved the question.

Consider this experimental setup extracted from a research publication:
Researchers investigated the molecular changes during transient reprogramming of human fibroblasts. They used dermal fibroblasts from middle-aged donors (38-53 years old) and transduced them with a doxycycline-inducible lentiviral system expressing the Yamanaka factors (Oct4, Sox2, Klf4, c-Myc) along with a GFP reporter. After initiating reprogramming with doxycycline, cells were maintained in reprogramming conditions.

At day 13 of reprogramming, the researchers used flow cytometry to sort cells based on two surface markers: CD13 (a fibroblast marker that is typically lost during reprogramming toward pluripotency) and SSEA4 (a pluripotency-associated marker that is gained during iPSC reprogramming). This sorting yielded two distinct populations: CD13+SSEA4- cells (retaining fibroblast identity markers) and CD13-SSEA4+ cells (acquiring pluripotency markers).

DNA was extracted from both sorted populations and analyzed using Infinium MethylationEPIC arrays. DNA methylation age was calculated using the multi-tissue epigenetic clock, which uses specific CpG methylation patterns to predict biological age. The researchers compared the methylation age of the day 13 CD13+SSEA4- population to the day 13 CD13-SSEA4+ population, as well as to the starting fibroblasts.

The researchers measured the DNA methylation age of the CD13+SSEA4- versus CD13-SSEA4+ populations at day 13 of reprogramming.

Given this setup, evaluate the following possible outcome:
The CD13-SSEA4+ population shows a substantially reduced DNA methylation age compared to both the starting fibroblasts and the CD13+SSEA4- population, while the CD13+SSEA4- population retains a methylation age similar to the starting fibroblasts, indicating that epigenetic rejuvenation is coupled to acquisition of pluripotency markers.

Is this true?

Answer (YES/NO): YES